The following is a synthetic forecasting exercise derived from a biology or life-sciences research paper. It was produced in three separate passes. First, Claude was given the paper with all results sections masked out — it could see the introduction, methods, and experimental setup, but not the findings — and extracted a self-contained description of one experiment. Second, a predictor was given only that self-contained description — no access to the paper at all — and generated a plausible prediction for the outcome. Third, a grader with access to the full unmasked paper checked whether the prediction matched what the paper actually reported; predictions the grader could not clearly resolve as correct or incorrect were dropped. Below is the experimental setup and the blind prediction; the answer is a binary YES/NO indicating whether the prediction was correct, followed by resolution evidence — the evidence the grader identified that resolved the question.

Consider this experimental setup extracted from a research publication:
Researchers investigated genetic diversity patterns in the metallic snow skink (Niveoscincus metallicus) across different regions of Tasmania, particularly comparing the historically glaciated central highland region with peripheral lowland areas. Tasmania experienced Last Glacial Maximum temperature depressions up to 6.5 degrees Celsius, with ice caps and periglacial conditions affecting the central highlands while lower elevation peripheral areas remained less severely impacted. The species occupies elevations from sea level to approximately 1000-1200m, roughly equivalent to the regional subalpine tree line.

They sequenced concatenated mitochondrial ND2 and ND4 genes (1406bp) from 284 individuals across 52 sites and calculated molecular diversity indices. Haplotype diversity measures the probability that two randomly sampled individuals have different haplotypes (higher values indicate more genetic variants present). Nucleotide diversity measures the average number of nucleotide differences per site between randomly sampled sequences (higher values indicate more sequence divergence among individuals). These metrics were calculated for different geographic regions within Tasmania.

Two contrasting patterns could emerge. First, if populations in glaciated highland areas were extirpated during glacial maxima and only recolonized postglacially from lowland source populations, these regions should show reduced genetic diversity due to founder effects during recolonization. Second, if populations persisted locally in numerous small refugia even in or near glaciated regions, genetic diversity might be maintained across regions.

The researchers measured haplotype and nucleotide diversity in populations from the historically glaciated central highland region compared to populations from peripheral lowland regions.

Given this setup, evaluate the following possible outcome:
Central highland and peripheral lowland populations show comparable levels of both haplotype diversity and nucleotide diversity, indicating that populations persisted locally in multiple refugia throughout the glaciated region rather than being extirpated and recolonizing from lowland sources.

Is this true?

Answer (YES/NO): YES